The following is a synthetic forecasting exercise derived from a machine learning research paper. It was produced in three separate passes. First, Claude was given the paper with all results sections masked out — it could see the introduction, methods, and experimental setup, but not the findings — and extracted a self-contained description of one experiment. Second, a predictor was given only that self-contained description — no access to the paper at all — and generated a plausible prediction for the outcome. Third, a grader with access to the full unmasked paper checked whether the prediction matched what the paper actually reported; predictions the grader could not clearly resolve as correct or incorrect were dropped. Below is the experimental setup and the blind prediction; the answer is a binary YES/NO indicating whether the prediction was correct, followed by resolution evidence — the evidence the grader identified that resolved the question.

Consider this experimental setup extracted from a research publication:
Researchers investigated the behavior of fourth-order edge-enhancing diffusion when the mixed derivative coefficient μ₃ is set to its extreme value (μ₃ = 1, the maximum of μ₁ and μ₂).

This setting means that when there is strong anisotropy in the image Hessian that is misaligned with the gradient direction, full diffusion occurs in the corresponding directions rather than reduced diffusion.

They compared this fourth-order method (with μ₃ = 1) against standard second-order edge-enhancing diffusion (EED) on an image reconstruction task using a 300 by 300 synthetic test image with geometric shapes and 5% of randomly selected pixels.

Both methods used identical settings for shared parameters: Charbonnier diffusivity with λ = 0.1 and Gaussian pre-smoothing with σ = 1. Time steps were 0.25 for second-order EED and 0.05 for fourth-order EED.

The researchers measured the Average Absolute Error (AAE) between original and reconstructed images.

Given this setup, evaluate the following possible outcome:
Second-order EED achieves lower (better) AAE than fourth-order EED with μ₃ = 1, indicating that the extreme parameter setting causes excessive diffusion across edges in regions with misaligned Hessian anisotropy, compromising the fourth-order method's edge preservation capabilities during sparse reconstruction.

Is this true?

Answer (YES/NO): NO